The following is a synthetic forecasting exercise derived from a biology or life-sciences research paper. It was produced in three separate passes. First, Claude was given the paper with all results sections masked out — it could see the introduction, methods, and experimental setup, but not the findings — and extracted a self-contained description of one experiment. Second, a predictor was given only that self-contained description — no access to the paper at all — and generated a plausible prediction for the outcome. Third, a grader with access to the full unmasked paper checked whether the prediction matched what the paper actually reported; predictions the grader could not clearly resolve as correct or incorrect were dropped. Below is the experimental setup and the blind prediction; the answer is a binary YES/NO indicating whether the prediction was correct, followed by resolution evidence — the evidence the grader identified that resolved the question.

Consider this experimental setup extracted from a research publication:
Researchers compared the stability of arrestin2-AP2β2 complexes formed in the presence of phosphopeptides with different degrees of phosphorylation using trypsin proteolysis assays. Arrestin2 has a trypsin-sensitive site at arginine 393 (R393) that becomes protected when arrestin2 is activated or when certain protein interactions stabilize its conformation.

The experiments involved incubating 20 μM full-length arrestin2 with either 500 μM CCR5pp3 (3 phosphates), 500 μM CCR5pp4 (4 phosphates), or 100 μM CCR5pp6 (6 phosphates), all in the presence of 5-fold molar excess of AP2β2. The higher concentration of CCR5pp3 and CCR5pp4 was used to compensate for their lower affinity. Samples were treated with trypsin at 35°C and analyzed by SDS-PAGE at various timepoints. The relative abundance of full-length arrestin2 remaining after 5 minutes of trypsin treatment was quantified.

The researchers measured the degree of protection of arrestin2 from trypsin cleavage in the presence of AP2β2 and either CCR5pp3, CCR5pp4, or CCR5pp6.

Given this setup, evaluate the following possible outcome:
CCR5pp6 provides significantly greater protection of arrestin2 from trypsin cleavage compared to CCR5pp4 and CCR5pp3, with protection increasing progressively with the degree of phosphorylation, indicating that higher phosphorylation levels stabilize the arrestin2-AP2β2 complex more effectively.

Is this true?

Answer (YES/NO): NO